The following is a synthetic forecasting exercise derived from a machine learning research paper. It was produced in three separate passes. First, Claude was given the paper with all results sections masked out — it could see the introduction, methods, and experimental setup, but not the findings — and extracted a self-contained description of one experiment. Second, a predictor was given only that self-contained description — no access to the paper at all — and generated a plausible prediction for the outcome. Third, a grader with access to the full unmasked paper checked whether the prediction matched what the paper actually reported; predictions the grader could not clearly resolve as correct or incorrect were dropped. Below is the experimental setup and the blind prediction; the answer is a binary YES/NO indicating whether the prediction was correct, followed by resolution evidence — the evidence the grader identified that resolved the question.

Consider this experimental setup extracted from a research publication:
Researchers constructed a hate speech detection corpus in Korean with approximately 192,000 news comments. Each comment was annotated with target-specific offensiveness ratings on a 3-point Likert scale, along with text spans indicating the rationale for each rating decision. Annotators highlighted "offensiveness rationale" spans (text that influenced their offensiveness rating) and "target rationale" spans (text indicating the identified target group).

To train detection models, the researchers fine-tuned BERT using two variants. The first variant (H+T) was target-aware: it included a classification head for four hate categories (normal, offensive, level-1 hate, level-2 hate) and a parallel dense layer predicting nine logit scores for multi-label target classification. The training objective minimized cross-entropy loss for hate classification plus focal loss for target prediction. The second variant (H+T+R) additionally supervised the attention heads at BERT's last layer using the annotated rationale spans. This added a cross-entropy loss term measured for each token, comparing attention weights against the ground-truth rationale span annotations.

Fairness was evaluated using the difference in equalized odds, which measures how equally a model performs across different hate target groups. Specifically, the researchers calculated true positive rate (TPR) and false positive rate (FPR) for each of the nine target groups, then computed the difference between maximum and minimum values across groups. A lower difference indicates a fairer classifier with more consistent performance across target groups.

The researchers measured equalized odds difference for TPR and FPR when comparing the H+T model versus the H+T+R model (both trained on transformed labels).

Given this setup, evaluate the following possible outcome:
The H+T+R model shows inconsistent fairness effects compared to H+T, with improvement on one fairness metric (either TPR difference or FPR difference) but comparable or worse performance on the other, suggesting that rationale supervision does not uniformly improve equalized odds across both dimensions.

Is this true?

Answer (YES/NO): NO